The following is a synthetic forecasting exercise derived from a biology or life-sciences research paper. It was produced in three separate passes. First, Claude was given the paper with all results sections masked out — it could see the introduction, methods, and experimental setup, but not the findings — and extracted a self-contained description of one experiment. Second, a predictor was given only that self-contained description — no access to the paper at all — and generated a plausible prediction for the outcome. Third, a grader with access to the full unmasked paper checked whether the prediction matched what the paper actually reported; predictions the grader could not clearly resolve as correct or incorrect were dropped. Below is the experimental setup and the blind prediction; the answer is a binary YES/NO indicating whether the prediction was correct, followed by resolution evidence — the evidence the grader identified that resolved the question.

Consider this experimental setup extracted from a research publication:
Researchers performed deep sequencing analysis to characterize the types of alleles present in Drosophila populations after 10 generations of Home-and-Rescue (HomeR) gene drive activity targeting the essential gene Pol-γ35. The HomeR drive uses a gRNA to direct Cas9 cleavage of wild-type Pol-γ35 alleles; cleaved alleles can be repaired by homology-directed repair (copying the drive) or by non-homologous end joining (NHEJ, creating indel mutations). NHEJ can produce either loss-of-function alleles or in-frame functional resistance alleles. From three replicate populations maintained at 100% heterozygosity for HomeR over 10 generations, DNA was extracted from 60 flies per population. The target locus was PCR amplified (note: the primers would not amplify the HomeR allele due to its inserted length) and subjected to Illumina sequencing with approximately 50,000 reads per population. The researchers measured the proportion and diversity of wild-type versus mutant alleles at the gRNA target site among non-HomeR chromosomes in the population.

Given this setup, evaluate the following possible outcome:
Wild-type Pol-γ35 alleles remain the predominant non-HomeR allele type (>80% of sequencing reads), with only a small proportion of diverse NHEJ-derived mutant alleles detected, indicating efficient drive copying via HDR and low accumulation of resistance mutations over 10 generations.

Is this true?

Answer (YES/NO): NO